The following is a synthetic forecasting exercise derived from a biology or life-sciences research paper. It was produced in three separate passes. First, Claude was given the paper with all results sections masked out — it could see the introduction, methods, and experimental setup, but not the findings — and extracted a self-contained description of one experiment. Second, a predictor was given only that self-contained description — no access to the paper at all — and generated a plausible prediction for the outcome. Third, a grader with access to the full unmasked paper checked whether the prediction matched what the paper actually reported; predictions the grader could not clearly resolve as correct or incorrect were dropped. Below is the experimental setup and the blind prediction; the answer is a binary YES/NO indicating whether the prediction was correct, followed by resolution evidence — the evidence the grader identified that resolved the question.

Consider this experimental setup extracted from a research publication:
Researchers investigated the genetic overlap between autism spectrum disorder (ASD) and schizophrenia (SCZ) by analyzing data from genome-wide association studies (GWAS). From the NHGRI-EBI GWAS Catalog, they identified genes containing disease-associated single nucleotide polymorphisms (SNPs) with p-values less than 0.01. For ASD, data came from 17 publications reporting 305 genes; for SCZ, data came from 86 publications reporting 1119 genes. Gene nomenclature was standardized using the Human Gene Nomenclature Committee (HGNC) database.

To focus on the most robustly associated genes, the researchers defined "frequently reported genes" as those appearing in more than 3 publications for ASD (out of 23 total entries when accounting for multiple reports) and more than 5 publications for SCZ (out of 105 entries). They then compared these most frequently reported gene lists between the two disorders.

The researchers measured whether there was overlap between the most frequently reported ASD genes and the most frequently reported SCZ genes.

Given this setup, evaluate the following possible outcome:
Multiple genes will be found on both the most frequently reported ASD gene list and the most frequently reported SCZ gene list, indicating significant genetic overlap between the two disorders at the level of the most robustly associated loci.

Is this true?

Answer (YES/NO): YES